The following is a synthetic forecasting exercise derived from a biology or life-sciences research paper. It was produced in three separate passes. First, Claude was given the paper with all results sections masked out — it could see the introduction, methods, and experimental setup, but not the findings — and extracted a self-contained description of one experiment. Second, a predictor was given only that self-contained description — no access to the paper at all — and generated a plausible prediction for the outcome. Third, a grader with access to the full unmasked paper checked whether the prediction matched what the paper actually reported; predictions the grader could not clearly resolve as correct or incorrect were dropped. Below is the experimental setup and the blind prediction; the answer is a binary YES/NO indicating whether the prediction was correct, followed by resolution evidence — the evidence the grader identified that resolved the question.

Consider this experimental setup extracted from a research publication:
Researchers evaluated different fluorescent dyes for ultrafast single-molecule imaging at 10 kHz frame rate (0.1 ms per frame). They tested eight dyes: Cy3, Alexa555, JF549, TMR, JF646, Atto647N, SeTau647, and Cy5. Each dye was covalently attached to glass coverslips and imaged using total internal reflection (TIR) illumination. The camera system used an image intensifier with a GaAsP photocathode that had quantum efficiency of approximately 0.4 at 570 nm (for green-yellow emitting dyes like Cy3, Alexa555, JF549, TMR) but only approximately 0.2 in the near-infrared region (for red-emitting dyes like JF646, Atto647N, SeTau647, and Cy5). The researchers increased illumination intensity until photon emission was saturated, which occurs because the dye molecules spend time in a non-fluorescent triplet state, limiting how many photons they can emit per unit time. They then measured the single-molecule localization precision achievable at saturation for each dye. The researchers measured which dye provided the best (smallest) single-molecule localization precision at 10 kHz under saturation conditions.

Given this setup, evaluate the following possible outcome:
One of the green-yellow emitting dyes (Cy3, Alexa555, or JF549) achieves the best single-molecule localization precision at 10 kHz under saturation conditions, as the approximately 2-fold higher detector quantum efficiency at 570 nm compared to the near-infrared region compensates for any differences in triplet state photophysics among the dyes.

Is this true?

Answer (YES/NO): YES